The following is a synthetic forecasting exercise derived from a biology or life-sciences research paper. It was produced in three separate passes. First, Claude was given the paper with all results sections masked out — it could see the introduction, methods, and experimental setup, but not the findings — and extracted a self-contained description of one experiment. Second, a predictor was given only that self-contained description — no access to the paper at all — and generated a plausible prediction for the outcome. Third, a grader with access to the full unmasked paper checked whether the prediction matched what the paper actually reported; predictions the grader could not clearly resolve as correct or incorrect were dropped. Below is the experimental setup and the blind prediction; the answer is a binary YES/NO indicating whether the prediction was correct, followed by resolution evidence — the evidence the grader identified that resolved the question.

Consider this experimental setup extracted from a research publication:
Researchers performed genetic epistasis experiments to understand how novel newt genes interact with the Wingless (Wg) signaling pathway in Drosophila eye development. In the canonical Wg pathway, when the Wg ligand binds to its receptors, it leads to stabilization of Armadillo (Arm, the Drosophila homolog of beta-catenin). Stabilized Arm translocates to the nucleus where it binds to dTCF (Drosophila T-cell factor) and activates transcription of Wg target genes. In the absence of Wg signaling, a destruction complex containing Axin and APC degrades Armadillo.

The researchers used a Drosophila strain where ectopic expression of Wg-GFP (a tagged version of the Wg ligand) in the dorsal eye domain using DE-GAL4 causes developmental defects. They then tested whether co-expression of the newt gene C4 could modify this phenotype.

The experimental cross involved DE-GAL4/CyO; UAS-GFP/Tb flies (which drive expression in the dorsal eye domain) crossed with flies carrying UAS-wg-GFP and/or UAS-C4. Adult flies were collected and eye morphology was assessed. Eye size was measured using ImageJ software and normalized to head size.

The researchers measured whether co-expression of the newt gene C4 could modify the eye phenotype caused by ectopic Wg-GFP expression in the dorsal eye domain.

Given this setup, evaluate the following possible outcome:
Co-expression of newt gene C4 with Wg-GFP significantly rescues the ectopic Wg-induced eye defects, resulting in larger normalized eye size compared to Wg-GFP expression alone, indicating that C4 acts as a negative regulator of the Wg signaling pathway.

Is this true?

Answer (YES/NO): YES